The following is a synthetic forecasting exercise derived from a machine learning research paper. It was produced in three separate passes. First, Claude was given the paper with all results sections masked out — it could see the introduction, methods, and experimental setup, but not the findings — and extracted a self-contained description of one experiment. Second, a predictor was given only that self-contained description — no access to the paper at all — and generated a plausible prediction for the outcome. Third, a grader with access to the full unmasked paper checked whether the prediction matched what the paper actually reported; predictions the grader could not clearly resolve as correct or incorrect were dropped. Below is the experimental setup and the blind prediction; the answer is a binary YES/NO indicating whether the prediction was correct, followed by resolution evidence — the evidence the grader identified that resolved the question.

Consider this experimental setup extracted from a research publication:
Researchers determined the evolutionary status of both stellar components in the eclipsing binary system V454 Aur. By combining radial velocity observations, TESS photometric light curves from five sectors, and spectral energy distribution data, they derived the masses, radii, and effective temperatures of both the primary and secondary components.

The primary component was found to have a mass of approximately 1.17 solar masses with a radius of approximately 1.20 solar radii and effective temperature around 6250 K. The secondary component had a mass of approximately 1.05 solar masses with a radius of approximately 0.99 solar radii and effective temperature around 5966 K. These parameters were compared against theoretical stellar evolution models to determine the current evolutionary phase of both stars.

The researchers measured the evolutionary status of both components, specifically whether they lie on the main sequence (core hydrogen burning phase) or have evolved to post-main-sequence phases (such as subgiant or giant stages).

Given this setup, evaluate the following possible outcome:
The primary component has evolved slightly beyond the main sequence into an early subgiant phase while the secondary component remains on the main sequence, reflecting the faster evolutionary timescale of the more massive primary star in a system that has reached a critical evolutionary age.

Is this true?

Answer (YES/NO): NO